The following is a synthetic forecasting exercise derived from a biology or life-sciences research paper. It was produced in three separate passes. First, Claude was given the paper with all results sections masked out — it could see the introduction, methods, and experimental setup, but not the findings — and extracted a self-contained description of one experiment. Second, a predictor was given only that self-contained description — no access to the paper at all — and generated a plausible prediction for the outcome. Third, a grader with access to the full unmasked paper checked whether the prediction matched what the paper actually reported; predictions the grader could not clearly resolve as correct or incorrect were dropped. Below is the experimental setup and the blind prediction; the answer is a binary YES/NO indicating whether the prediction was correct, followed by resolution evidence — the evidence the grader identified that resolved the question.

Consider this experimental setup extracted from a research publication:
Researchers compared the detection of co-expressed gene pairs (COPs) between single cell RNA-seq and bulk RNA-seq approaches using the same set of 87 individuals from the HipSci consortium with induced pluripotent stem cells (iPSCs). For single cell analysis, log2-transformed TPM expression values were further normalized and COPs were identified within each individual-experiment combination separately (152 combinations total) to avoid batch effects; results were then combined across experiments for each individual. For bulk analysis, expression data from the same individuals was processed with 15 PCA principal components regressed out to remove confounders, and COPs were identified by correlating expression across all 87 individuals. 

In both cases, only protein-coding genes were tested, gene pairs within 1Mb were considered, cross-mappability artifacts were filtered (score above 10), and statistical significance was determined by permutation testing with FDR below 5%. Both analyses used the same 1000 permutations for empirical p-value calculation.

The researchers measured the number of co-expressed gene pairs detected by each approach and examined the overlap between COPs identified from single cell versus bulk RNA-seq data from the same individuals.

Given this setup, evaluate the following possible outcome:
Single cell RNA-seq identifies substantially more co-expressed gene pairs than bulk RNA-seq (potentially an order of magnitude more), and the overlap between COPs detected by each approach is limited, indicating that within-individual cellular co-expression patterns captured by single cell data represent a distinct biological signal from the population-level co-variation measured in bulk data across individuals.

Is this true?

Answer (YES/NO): NO